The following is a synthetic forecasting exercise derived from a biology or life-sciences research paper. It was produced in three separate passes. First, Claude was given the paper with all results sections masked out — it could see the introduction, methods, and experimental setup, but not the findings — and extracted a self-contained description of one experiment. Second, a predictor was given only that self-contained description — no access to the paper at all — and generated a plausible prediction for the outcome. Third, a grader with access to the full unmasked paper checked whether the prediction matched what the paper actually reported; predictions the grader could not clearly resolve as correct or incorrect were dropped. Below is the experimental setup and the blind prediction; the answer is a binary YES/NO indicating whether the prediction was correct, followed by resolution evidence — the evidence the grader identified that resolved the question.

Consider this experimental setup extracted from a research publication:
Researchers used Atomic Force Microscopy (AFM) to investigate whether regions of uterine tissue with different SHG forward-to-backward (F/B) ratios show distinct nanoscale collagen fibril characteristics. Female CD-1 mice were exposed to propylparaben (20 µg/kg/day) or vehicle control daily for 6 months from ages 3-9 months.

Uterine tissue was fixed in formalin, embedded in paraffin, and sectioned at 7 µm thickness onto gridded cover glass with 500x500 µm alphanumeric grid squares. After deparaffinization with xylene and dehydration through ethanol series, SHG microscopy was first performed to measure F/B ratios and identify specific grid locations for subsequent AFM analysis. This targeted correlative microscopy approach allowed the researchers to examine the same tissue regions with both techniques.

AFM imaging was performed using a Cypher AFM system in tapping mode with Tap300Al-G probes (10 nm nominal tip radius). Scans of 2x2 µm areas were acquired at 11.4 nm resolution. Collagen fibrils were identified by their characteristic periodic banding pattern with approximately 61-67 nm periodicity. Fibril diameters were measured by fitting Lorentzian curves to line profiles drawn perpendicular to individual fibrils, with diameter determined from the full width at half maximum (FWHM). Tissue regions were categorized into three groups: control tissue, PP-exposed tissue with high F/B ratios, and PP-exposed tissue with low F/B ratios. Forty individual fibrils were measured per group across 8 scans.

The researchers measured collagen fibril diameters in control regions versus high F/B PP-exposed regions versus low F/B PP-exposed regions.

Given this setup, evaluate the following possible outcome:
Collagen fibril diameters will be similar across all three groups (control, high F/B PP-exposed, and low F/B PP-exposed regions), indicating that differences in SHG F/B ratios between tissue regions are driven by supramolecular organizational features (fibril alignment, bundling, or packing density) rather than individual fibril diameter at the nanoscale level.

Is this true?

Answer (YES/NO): NO